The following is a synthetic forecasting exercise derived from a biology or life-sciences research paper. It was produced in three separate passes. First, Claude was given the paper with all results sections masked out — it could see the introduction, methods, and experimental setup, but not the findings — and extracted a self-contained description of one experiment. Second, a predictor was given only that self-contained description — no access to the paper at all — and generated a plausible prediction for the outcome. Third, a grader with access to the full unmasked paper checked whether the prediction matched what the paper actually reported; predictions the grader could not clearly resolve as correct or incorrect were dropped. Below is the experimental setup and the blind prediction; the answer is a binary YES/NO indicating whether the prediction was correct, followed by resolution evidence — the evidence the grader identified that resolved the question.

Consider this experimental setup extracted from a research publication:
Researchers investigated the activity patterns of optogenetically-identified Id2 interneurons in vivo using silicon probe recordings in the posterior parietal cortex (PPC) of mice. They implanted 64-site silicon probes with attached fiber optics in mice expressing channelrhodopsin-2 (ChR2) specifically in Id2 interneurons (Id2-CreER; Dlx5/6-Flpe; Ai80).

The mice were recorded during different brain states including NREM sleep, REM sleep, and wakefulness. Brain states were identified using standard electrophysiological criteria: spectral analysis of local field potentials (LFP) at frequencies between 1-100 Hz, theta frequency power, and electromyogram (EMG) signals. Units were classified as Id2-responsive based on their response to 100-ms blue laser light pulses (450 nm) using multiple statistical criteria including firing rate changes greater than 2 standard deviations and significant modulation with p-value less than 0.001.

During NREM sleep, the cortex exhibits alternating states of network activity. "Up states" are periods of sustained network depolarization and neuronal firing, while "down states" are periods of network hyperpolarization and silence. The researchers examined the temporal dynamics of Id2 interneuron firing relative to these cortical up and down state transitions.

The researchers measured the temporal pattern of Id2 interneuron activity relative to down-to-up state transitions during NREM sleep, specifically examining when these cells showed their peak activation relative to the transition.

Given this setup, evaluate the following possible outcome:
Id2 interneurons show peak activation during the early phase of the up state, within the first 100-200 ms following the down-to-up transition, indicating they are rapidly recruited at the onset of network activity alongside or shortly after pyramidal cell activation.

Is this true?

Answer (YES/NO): NO